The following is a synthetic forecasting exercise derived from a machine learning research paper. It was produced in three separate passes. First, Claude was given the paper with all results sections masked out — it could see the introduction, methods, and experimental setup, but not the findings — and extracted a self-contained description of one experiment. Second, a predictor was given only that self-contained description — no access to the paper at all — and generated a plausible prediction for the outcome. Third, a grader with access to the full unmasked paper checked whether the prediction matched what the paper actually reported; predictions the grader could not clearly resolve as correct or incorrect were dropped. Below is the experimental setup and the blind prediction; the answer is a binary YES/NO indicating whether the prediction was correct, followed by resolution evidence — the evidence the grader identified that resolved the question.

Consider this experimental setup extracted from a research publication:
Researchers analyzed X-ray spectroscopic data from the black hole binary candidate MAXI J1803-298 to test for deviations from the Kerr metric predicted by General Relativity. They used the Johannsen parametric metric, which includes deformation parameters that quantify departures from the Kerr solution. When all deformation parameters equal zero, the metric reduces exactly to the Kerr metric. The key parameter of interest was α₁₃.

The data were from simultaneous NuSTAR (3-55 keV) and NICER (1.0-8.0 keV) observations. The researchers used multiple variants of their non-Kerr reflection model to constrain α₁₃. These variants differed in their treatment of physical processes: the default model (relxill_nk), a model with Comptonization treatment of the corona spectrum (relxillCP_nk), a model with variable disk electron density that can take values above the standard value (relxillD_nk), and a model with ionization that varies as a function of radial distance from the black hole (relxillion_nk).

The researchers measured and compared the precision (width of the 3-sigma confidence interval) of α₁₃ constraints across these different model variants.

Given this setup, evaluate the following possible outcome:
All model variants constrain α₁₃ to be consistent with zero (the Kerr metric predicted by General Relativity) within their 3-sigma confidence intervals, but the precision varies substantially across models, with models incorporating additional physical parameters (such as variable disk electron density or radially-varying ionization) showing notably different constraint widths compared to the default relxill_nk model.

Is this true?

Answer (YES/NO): NO